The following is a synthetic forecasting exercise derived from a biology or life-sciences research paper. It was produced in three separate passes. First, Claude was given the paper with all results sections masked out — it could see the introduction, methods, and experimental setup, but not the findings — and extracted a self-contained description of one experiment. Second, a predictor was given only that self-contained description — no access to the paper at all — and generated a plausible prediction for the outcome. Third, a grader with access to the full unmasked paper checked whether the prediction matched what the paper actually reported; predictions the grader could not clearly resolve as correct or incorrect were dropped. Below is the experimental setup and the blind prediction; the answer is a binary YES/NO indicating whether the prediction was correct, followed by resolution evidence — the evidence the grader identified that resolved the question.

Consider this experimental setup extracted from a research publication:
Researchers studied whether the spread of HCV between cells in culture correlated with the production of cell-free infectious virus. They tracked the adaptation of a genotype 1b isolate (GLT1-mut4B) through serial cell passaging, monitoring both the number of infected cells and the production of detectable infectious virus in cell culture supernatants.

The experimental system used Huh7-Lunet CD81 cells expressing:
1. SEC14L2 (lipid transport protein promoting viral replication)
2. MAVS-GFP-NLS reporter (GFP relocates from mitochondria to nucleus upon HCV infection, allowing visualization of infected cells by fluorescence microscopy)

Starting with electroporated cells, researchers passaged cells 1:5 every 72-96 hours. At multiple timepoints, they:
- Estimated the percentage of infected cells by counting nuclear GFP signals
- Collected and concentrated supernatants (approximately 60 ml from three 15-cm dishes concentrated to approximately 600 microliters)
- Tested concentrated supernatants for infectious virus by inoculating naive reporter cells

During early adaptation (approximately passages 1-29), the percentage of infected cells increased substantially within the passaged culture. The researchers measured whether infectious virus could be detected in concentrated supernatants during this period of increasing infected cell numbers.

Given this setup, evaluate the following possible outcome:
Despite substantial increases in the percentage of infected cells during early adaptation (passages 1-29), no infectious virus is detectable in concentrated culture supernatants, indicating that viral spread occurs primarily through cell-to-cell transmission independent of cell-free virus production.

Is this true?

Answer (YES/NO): NO